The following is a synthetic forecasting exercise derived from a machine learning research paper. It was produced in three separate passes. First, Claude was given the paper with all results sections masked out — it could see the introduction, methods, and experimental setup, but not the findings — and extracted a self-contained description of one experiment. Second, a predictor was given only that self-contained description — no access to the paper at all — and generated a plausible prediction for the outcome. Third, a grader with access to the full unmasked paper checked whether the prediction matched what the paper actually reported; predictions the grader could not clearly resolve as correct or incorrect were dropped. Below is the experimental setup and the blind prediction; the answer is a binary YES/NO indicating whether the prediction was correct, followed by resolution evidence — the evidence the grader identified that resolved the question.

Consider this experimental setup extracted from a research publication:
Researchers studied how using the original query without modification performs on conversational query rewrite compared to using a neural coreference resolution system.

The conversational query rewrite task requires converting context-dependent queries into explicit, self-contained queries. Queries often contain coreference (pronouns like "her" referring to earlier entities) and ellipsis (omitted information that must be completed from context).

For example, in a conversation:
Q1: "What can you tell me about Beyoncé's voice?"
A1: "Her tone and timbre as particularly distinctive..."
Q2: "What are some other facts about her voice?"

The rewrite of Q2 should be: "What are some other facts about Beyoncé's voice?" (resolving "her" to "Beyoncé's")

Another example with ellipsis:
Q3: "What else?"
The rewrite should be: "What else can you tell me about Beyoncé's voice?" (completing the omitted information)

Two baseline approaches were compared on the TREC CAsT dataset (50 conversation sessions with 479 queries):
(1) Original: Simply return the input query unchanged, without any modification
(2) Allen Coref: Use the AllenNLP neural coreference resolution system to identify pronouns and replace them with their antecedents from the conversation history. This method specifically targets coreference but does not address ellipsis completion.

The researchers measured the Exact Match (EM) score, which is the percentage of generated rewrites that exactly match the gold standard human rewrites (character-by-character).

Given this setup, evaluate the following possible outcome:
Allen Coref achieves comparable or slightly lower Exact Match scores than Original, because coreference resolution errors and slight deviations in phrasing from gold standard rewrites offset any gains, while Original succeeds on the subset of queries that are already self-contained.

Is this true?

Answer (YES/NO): NO